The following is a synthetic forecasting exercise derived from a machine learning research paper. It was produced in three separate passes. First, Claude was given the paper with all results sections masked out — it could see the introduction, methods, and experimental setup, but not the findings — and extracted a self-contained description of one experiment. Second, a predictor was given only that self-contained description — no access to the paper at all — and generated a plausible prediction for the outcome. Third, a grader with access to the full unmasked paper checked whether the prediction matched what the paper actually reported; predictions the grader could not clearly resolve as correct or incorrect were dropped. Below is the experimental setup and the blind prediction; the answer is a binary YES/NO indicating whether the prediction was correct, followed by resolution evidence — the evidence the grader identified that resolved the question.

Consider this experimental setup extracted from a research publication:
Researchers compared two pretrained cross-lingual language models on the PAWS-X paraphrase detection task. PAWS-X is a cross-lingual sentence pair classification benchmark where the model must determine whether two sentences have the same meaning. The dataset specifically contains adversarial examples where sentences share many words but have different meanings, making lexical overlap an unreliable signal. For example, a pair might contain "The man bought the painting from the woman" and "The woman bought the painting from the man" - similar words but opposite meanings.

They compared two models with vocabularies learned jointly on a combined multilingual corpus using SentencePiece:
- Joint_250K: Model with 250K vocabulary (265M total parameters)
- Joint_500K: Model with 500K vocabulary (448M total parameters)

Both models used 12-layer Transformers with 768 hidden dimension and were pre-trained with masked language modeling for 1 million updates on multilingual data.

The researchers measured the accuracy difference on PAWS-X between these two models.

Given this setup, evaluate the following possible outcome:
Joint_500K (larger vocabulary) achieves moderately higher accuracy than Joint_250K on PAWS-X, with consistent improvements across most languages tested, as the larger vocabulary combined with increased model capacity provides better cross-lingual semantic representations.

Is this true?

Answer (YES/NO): NO